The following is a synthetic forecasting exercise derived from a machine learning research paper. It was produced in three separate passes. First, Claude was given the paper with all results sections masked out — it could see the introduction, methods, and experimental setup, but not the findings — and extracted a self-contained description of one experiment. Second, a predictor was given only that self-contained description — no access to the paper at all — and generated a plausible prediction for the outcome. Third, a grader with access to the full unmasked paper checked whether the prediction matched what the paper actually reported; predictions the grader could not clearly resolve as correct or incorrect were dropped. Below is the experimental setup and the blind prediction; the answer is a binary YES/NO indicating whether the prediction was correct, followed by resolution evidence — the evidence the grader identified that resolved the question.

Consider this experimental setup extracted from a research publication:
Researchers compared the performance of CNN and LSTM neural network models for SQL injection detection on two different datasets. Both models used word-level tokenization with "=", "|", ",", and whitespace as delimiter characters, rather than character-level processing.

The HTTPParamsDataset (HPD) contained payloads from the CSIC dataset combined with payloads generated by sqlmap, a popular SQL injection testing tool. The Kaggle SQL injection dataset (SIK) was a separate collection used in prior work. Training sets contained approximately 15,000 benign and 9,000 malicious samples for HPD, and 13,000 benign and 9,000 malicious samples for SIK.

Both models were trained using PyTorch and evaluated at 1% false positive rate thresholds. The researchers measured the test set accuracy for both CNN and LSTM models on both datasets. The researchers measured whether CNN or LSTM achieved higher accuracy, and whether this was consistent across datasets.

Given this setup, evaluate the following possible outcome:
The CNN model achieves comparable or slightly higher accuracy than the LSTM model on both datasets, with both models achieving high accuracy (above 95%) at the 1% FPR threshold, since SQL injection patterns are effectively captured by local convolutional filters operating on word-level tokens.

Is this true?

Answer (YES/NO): NO